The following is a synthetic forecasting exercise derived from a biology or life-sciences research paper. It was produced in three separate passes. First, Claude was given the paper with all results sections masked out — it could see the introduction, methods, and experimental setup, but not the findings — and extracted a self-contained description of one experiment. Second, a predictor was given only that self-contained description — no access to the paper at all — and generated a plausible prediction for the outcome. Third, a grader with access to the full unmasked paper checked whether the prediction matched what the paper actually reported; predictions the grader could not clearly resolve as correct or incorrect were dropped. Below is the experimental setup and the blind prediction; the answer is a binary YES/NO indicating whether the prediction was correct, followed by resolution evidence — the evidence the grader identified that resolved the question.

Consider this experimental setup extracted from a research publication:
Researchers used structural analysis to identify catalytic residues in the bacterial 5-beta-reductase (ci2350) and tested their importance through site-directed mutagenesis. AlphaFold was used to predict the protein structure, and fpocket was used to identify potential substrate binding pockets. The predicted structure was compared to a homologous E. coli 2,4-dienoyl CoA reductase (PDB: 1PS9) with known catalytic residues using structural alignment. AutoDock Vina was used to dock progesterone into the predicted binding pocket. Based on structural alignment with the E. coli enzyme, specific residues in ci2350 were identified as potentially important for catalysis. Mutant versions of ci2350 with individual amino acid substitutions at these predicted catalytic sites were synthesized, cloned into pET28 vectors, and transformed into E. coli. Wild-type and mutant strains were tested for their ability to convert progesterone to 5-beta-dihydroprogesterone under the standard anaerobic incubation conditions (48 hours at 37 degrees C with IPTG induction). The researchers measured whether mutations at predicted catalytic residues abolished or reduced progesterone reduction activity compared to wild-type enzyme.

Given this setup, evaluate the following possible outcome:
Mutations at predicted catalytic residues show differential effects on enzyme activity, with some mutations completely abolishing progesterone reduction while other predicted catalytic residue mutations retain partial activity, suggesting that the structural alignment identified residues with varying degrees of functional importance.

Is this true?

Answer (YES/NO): NO